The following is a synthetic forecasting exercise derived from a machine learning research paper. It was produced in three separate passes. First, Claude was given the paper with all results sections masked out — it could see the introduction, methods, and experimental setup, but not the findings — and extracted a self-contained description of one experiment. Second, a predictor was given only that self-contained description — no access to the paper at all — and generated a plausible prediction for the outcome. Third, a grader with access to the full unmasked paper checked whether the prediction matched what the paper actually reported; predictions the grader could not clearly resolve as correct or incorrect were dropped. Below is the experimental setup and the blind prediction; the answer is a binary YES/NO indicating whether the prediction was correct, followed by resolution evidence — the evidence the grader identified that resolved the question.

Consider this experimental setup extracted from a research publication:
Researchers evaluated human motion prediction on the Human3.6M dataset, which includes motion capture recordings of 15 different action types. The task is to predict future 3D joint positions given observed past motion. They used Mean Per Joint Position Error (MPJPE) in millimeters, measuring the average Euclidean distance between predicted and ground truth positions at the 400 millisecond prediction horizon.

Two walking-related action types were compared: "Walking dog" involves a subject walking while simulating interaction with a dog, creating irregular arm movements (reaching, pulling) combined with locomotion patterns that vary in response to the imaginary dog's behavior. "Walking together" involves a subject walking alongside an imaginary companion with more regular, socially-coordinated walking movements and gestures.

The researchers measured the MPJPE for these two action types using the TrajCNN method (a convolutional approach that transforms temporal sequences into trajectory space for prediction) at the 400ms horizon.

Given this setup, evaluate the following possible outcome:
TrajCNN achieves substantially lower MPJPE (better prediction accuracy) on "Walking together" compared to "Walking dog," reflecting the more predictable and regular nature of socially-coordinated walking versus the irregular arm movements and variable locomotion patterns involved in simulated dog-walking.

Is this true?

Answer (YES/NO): YES